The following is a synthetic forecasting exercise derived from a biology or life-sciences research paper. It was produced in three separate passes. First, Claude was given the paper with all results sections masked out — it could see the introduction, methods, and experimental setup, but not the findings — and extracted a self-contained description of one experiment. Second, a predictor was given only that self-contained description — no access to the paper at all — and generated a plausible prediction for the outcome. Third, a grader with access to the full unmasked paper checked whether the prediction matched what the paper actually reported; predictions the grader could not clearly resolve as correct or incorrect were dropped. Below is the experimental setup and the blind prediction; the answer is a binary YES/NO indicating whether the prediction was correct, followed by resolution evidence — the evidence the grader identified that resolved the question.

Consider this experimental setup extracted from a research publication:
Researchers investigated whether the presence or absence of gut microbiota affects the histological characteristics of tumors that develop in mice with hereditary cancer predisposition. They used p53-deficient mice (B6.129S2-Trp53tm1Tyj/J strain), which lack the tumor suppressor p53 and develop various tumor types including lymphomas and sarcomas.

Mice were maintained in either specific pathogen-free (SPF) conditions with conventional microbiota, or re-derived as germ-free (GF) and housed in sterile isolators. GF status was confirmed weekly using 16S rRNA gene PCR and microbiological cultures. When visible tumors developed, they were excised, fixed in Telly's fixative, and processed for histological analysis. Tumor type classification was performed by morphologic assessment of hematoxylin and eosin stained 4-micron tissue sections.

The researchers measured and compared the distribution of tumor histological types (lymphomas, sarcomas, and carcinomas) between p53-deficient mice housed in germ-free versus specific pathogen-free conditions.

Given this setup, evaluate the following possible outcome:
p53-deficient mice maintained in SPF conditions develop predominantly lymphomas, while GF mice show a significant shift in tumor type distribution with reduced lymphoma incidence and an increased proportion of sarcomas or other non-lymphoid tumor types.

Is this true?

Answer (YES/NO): NO